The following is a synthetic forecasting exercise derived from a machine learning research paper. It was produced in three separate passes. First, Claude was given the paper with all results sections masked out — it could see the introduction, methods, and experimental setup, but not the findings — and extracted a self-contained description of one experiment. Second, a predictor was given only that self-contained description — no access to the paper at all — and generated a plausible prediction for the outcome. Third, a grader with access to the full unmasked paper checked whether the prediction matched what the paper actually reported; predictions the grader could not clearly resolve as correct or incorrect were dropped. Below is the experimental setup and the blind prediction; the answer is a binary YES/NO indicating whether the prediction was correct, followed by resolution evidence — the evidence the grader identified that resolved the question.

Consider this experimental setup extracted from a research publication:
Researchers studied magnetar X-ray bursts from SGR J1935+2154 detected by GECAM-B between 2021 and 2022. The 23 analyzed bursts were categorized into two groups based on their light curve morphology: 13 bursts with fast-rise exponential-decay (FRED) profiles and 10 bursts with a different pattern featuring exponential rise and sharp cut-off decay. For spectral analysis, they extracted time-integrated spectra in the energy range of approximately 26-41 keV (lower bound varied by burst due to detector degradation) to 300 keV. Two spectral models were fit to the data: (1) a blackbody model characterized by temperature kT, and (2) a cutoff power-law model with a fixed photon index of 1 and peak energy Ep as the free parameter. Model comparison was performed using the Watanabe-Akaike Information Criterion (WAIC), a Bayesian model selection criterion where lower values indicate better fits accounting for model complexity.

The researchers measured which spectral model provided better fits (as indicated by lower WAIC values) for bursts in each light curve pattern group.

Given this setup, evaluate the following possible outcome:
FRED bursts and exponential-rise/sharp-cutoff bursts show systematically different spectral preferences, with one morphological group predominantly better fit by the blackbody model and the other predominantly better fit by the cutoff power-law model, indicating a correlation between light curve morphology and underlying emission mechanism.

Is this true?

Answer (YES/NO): NO